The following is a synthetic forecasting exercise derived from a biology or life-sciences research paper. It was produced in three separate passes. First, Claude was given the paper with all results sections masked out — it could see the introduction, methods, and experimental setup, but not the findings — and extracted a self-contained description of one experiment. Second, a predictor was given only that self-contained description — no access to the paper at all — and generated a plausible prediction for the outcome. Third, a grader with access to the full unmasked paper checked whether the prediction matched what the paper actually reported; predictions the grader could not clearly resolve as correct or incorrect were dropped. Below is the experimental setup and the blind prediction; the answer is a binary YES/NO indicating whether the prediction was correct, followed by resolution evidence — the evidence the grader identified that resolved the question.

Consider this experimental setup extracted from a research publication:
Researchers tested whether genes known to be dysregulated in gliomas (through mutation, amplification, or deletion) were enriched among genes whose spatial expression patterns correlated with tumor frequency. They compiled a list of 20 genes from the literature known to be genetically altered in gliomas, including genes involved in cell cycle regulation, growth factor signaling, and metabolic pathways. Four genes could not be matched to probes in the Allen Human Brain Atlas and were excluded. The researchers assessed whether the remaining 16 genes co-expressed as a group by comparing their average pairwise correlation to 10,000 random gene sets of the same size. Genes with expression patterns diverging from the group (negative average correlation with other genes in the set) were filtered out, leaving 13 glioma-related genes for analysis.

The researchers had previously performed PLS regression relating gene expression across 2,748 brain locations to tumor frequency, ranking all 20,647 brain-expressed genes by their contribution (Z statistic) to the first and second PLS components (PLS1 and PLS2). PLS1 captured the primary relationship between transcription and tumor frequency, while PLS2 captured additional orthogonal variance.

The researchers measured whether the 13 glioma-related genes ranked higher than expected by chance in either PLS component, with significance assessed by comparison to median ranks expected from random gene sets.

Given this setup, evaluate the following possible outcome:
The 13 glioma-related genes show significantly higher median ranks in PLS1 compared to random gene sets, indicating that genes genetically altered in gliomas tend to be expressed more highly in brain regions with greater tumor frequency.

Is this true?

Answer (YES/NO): YES